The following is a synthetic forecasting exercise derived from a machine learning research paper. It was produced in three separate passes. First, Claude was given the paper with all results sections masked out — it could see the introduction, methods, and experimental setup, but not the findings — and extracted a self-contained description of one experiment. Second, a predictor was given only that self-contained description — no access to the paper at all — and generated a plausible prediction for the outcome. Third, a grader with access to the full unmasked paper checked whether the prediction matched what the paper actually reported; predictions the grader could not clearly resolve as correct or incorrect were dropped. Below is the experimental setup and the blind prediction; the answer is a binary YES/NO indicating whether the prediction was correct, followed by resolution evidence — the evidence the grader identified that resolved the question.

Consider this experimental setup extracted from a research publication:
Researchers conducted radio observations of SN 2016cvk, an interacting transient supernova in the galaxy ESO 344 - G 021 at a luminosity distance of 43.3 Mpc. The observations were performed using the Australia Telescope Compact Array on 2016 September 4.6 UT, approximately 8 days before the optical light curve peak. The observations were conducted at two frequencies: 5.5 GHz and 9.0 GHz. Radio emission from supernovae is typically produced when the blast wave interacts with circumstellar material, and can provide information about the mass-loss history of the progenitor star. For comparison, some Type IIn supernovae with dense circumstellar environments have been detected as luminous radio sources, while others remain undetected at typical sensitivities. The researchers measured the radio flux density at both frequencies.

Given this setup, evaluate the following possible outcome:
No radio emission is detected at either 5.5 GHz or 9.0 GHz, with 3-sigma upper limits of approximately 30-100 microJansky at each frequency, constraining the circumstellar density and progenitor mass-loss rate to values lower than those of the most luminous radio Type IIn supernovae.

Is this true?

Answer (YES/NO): YES